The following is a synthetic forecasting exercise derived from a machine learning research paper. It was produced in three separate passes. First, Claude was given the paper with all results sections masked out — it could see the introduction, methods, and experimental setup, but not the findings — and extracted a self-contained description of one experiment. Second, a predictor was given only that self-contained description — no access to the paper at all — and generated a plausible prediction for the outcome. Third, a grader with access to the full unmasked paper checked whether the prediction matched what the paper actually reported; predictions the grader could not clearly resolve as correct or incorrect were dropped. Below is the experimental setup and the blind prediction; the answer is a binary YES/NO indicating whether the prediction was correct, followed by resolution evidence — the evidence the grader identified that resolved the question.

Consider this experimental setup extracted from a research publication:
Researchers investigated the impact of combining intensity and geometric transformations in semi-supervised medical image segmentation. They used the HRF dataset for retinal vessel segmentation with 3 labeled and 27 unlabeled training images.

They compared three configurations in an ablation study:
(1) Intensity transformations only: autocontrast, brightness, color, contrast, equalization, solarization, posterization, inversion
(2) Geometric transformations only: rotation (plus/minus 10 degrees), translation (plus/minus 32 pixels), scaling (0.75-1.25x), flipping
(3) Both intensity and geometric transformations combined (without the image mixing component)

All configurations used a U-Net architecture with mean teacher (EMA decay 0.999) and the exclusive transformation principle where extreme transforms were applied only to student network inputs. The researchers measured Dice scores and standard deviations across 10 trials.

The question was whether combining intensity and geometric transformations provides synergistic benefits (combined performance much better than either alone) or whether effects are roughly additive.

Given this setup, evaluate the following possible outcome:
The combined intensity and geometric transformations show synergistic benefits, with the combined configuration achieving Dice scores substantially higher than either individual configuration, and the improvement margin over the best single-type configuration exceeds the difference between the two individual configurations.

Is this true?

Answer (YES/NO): NO